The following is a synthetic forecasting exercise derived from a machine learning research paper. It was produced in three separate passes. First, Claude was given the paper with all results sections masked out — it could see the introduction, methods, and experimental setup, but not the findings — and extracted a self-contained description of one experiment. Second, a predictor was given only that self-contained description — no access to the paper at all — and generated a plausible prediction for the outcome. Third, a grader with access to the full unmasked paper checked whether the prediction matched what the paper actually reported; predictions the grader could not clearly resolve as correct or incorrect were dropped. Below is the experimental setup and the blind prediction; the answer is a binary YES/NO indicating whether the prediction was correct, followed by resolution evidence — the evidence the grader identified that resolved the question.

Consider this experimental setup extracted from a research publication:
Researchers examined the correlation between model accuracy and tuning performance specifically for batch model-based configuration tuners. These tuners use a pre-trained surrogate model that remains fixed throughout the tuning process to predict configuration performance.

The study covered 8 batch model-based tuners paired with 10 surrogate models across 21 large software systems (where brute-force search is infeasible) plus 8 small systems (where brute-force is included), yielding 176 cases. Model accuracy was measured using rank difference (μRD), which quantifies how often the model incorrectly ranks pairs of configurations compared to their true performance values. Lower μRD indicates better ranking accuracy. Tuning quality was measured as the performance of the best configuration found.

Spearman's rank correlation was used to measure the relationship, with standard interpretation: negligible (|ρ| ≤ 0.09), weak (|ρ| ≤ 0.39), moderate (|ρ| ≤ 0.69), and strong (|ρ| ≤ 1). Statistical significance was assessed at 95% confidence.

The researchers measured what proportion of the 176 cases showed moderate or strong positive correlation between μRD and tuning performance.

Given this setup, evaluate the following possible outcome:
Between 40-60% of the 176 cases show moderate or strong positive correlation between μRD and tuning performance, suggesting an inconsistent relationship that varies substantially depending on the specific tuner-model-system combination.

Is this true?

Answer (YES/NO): YES